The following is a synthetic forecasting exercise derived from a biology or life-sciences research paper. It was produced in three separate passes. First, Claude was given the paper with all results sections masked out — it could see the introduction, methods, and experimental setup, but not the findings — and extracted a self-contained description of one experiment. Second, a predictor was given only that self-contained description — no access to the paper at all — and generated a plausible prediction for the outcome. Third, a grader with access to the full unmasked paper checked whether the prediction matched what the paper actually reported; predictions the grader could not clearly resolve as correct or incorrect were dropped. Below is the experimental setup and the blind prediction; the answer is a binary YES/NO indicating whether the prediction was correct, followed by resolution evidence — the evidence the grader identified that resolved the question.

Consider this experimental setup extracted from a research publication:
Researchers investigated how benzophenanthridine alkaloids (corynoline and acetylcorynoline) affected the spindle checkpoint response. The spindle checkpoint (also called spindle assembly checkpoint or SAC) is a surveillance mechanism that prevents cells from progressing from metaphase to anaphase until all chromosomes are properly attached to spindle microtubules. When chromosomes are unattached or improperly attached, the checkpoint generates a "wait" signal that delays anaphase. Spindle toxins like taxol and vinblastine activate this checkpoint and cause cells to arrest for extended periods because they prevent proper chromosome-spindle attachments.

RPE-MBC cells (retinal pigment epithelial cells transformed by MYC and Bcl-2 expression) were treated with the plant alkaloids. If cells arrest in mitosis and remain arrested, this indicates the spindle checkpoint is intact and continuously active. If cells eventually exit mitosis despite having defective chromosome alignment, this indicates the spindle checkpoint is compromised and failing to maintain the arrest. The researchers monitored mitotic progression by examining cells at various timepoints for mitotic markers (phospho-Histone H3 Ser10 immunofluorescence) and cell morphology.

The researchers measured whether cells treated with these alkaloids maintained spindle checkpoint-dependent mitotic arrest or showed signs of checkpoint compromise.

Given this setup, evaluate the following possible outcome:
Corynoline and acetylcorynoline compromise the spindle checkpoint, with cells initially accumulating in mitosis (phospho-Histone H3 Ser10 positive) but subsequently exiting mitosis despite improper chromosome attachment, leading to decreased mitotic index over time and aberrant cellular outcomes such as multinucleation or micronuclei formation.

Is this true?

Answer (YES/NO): YES